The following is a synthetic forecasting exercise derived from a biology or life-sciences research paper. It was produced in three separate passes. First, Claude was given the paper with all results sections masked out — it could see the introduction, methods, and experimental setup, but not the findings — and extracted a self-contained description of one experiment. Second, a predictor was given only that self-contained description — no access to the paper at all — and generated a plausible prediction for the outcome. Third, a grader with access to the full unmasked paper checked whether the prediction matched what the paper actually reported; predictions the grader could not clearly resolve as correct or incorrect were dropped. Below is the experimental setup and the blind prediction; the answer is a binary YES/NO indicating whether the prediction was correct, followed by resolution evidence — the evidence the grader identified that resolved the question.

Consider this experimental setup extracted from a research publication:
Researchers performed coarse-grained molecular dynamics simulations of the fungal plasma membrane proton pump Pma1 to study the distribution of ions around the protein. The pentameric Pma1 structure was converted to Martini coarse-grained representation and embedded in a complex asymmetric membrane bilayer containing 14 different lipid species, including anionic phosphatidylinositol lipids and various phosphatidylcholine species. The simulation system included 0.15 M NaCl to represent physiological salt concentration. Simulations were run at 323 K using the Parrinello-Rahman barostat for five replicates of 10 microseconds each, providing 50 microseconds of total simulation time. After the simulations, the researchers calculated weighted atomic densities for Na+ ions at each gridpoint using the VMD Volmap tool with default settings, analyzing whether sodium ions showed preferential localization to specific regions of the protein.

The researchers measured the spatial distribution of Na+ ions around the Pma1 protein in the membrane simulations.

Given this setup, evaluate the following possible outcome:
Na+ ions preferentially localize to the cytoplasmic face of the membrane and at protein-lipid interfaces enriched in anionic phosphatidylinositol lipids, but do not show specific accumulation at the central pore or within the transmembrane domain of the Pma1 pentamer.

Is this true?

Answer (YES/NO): NO